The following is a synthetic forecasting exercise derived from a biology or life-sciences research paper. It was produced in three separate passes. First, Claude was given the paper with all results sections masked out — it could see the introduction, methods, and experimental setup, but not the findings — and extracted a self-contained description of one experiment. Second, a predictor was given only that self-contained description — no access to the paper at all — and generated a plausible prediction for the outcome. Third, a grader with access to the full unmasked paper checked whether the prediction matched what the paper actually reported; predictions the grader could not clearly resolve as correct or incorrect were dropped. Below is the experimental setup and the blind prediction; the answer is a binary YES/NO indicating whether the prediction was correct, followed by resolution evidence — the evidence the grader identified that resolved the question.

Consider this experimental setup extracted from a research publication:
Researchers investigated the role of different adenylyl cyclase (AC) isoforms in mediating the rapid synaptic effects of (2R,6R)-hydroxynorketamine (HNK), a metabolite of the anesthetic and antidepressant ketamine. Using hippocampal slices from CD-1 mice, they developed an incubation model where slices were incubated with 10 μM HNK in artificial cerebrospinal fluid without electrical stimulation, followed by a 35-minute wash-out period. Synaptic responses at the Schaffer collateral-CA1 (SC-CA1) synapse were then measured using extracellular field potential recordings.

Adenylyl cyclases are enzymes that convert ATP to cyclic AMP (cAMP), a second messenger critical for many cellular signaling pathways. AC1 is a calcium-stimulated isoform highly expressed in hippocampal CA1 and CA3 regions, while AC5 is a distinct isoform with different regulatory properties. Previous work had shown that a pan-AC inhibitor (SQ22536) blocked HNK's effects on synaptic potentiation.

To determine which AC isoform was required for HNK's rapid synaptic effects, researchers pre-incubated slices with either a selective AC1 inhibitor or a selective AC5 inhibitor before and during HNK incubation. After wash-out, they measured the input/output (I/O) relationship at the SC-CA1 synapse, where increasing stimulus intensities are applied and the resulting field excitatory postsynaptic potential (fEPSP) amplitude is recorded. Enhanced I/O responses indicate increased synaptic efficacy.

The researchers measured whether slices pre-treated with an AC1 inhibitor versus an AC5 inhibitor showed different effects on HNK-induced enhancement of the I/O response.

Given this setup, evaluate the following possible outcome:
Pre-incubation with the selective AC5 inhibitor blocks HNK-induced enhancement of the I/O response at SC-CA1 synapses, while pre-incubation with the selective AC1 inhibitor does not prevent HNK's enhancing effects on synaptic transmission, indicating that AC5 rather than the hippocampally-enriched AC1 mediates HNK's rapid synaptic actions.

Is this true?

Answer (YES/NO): NO